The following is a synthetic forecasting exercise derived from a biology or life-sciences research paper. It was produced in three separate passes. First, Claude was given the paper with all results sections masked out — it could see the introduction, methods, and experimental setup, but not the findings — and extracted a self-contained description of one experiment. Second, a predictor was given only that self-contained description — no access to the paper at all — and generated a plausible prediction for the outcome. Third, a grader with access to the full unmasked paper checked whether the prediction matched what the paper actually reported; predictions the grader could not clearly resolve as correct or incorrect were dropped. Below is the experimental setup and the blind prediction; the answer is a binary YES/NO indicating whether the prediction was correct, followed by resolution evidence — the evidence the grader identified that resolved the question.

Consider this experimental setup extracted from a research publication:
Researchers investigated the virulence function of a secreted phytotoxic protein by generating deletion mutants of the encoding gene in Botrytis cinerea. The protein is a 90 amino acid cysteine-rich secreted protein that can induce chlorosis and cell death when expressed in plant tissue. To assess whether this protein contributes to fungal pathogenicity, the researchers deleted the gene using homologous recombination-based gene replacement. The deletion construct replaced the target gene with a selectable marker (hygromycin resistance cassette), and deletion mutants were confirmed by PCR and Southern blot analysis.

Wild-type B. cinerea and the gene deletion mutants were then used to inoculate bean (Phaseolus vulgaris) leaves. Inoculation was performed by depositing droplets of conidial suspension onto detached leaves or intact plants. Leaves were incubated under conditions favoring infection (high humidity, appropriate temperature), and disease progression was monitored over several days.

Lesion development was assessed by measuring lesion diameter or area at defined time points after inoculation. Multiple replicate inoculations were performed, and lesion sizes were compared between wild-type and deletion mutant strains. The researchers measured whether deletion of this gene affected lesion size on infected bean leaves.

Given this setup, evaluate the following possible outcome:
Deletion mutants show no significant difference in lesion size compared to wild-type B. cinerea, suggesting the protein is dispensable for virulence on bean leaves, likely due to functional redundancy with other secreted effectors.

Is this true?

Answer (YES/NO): YES